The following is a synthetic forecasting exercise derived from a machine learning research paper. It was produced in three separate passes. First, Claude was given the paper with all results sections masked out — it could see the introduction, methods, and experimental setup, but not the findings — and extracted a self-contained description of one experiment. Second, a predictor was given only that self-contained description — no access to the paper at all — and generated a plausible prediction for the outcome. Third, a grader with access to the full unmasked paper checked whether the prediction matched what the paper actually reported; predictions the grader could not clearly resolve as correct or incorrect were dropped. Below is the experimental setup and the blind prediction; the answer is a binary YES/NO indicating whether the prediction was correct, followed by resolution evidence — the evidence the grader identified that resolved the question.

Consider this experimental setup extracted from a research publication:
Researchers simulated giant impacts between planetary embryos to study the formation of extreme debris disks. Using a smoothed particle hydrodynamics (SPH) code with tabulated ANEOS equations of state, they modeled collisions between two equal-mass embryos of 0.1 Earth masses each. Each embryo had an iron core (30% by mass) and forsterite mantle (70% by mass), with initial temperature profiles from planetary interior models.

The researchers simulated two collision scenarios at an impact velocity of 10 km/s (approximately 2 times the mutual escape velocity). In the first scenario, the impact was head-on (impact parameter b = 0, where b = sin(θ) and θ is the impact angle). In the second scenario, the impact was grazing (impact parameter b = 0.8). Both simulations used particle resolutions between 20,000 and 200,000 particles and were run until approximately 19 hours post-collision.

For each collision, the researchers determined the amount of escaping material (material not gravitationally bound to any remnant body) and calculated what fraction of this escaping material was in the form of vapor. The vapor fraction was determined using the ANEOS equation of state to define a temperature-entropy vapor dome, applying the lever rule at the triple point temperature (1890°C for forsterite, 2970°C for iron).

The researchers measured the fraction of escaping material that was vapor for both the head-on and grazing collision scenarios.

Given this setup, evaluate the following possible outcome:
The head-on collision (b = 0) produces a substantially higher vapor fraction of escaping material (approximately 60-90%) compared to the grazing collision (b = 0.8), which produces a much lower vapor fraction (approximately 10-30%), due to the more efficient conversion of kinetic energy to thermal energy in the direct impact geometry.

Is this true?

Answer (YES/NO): NO